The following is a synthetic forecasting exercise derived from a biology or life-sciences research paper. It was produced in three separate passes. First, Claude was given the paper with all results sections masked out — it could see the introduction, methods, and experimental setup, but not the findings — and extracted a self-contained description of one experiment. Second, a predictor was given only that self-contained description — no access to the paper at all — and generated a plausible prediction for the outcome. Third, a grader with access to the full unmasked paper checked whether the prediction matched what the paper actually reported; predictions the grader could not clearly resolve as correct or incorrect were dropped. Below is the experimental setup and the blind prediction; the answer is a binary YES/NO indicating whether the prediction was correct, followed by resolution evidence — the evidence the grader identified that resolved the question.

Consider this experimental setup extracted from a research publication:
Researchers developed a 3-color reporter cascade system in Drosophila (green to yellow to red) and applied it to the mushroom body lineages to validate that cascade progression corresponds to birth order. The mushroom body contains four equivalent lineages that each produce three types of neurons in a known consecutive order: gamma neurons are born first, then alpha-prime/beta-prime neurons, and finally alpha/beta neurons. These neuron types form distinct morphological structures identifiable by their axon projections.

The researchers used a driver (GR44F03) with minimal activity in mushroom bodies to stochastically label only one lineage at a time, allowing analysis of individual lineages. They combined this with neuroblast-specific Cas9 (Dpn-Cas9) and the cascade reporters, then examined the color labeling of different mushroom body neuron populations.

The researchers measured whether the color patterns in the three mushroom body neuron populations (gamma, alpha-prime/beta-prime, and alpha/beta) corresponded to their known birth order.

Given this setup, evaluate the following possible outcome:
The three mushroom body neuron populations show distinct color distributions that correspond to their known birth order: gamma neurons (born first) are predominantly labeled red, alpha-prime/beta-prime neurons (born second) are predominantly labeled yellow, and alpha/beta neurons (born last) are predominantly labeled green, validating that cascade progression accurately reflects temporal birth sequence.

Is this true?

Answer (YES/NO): NO